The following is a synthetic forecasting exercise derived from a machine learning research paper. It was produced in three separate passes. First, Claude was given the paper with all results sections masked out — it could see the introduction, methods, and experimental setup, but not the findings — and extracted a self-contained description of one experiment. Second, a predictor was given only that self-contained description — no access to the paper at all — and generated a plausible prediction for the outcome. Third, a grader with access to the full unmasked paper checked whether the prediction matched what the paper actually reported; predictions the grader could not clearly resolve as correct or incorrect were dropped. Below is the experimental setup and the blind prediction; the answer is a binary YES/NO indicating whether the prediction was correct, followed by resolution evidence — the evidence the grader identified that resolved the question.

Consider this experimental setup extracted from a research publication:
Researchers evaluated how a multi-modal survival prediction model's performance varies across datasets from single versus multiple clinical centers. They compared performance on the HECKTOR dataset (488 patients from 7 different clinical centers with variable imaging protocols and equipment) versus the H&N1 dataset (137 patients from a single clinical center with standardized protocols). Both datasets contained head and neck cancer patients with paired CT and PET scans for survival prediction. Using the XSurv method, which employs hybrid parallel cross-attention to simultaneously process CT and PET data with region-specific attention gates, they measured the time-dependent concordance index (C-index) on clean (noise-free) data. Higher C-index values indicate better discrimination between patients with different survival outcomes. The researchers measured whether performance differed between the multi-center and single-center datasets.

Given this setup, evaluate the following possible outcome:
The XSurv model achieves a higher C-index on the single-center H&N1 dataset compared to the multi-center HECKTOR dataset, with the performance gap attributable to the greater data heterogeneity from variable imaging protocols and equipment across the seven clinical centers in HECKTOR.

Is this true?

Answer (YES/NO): YES